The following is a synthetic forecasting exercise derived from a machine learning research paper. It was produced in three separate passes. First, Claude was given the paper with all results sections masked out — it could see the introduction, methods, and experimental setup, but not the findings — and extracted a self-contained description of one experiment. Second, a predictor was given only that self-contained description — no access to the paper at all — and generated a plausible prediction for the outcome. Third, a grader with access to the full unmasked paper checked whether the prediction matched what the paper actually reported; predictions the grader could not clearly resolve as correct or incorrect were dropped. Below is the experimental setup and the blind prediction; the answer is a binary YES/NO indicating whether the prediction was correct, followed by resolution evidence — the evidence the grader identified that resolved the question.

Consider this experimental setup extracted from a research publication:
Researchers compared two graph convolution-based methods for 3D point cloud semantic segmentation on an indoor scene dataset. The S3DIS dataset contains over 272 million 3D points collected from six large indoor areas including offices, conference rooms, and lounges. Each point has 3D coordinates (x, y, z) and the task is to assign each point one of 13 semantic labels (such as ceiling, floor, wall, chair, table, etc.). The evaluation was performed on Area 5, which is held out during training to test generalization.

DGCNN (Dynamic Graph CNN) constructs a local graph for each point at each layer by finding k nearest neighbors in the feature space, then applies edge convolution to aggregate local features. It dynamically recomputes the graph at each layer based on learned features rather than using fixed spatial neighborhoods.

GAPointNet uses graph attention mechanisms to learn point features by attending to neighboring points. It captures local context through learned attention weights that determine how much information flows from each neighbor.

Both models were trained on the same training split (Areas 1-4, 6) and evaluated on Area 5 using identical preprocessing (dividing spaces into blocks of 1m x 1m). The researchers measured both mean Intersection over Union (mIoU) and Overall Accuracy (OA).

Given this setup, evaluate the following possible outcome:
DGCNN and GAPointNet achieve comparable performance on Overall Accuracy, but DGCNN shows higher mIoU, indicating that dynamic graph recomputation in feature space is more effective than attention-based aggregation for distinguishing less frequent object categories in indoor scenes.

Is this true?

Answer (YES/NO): YES